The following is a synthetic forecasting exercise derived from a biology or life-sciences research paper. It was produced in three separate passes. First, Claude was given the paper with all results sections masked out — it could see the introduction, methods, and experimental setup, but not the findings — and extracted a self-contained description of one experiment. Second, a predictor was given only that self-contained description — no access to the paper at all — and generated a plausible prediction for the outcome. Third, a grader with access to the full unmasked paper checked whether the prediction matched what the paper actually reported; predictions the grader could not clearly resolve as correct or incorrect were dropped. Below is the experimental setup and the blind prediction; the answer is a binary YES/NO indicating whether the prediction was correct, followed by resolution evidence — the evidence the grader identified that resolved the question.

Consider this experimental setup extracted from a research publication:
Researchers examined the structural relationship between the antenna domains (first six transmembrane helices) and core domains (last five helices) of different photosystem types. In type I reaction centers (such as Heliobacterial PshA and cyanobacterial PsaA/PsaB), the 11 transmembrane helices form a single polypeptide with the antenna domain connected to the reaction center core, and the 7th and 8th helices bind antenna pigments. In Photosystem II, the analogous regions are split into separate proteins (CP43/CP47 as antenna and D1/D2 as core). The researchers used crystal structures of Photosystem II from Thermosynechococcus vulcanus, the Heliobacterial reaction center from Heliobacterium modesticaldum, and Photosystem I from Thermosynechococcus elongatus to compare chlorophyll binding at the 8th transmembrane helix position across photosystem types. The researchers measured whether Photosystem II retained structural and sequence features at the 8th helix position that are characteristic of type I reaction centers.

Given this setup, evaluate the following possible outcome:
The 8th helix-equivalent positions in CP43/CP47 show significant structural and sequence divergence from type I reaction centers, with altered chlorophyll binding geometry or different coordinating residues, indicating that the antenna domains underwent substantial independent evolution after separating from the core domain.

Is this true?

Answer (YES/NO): NO